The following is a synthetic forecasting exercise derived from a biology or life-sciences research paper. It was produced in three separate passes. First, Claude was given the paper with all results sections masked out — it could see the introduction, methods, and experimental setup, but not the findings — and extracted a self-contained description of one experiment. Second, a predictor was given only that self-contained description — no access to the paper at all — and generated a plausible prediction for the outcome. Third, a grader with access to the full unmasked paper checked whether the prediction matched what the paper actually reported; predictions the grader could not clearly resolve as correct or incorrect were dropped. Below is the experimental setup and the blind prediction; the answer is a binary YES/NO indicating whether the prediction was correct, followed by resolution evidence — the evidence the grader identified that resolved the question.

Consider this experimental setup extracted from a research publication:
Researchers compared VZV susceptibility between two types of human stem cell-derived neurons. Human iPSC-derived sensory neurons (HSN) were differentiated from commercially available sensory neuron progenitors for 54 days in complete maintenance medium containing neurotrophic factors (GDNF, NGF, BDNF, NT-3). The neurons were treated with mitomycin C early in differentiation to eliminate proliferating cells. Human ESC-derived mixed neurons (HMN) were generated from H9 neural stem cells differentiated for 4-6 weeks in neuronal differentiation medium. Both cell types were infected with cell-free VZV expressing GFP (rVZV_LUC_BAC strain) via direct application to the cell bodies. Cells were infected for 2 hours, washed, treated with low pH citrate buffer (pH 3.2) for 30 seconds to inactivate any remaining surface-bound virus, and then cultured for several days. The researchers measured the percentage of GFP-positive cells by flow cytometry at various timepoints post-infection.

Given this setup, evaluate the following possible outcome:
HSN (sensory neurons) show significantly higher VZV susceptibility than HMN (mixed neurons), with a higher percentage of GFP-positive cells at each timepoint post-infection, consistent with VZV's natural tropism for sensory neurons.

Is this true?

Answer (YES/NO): NO